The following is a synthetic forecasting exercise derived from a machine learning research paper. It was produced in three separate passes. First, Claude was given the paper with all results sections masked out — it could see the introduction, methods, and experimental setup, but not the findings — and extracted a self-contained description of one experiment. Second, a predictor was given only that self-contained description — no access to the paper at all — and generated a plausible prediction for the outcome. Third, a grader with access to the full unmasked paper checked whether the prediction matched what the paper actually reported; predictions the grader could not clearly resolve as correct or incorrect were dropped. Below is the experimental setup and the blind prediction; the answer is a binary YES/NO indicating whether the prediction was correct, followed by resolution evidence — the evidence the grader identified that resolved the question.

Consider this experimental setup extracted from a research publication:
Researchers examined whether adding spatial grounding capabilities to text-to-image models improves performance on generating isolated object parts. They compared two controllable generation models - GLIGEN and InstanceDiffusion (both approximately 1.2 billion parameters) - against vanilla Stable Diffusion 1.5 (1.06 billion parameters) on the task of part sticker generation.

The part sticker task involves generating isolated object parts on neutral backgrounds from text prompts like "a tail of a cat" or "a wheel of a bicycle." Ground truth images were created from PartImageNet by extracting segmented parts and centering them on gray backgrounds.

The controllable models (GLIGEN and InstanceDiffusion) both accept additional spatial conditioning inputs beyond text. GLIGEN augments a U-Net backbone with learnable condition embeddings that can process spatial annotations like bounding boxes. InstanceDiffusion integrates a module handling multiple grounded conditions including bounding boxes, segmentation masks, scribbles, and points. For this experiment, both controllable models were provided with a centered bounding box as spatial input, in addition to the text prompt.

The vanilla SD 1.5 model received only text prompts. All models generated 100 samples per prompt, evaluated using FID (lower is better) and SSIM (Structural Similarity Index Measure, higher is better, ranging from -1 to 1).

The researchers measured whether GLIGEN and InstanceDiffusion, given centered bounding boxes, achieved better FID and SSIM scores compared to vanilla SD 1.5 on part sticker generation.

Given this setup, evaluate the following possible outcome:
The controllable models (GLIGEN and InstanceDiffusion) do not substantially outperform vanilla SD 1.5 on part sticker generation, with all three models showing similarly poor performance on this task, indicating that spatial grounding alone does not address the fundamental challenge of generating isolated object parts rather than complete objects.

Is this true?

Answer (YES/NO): YES